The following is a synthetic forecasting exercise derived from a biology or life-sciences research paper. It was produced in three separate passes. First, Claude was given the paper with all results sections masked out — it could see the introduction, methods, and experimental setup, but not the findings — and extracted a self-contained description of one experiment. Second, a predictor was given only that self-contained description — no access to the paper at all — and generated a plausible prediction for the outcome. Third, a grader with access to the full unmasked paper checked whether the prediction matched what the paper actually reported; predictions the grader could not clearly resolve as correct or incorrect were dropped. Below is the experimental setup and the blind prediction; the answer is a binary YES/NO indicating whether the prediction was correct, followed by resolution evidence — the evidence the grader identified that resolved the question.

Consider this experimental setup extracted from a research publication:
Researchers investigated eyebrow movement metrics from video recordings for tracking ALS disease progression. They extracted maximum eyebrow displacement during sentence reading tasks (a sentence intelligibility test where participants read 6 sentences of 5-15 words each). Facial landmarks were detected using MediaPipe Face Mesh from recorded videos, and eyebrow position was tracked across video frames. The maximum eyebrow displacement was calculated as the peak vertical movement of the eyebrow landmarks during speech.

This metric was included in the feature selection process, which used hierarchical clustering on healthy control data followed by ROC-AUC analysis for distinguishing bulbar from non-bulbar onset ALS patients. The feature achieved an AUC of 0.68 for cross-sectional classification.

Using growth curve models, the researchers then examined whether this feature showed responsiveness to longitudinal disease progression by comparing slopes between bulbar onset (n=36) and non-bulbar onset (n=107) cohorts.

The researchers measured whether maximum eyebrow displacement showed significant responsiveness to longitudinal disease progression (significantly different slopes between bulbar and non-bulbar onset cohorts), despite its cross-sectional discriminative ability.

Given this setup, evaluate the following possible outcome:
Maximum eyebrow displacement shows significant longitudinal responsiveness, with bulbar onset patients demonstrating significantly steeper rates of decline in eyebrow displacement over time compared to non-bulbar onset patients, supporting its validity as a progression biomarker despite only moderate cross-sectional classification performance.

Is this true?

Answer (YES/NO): NO